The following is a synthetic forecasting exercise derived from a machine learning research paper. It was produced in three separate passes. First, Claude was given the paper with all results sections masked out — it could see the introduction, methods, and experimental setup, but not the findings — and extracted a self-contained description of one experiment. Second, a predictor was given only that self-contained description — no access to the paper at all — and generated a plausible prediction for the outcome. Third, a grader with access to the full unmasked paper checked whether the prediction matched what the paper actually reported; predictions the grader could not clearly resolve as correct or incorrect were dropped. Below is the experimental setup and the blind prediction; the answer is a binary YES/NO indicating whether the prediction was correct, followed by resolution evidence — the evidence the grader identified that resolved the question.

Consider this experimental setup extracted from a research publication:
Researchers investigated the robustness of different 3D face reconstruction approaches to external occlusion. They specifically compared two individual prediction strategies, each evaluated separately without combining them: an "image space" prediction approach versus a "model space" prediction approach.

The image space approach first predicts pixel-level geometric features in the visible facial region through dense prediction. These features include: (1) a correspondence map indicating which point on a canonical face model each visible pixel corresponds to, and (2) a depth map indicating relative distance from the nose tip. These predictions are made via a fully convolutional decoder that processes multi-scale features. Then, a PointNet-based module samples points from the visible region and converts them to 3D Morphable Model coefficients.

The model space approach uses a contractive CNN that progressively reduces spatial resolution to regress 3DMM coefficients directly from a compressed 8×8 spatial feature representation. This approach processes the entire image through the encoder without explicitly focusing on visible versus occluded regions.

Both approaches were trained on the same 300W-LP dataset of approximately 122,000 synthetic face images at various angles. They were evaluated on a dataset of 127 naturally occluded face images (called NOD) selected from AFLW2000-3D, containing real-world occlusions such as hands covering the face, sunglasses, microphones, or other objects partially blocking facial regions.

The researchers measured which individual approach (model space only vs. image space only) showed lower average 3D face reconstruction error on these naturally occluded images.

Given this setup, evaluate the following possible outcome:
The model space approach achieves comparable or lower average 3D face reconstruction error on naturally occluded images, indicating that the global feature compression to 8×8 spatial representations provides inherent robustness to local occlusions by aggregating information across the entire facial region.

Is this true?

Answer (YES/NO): NO